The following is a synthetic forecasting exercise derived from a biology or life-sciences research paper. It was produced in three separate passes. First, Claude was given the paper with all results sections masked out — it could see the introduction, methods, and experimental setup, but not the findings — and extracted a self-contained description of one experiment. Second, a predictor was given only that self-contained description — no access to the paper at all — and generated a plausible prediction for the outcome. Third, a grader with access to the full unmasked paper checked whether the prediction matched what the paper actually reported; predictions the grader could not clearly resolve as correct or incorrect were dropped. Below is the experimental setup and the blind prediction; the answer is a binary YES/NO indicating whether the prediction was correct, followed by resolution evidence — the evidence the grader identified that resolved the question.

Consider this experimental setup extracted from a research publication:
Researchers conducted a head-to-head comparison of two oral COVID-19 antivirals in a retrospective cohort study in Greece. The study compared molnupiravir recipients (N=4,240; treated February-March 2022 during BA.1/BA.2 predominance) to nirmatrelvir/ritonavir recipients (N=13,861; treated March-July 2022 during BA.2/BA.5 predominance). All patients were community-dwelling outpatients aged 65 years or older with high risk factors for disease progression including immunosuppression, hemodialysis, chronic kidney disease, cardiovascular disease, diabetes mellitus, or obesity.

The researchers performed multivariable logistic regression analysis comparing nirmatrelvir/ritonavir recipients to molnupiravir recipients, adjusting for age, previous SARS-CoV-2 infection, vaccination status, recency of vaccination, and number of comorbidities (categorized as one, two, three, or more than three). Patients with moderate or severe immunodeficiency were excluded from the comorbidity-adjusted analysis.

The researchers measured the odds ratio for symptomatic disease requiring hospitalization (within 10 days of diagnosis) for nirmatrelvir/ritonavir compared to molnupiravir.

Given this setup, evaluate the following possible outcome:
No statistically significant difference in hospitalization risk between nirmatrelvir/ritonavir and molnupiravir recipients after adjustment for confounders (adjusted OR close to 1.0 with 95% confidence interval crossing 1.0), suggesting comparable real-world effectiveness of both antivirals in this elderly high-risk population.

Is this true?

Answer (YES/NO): NO